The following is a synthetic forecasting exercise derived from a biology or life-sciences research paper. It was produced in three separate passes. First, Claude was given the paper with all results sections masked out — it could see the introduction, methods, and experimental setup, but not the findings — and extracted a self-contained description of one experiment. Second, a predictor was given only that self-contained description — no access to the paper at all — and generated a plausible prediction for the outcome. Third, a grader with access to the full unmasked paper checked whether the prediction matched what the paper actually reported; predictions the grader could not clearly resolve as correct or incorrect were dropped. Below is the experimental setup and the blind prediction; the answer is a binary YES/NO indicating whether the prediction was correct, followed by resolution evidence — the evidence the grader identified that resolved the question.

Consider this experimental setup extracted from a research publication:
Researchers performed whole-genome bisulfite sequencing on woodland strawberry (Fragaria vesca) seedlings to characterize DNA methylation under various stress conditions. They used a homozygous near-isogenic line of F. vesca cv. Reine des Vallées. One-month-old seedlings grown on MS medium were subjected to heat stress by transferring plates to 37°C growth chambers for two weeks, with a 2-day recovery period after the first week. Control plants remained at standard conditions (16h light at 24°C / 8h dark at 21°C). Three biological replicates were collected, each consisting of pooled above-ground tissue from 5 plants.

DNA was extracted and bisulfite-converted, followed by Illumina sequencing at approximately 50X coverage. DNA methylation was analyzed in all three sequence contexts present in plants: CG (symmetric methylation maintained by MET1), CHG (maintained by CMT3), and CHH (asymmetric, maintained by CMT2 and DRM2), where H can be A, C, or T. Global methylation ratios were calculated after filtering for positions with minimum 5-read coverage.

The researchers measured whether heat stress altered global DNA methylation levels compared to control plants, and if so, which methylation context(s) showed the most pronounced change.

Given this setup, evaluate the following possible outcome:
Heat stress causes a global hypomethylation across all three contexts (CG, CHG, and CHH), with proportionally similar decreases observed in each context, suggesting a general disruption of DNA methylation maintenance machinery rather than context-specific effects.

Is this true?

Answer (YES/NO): NO